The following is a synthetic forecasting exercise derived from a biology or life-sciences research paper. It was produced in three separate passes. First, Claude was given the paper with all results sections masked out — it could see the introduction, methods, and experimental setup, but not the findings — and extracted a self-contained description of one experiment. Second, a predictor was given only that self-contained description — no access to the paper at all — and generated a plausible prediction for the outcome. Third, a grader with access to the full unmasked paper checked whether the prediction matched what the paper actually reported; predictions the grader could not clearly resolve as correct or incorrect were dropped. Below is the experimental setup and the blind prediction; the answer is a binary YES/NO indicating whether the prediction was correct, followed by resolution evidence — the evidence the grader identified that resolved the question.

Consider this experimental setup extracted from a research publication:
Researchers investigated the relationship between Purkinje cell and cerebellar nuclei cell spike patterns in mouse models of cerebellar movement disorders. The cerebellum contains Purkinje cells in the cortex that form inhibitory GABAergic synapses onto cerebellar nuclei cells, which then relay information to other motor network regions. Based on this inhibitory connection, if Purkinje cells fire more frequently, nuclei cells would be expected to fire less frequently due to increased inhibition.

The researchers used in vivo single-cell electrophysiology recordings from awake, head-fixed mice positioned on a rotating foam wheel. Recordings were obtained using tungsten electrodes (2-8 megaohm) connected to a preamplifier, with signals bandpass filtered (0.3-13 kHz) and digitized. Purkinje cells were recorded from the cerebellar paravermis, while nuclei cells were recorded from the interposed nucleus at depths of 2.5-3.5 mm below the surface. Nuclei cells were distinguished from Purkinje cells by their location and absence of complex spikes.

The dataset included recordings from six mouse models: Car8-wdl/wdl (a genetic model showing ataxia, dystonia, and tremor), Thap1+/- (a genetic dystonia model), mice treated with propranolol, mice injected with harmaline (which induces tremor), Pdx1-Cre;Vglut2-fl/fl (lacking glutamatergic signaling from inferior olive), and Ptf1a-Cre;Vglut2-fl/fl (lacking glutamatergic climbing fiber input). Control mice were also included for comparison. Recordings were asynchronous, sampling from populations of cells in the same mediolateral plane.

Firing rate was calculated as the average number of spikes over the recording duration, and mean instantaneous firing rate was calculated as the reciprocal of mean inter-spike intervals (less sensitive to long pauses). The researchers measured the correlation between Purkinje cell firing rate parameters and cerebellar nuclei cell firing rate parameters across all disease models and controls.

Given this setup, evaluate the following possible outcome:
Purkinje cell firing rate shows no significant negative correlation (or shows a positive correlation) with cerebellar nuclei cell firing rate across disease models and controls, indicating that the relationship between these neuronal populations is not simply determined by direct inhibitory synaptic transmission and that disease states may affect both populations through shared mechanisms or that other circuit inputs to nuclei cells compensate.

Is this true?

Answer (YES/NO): YES